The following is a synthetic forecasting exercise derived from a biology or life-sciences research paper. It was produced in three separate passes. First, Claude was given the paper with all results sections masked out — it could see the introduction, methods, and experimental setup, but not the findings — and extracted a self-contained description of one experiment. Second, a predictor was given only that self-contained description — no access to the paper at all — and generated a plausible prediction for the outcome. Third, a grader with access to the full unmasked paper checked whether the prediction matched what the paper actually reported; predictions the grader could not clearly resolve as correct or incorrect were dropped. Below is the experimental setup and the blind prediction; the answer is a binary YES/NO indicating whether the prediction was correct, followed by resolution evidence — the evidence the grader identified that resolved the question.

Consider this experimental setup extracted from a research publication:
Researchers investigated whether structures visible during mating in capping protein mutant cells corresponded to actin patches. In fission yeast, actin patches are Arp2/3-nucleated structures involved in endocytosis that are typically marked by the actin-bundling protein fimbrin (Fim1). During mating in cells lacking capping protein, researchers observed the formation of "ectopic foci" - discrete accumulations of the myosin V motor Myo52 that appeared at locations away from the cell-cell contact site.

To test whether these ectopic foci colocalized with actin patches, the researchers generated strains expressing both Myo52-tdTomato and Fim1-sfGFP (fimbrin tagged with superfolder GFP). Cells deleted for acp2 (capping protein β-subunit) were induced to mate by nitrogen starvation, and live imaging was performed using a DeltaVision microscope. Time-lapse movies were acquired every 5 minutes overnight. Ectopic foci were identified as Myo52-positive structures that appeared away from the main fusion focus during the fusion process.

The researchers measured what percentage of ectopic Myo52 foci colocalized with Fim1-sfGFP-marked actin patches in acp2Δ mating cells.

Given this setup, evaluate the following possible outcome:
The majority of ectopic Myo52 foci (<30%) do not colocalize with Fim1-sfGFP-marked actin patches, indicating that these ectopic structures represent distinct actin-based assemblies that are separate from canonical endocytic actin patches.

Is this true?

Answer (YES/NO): NO